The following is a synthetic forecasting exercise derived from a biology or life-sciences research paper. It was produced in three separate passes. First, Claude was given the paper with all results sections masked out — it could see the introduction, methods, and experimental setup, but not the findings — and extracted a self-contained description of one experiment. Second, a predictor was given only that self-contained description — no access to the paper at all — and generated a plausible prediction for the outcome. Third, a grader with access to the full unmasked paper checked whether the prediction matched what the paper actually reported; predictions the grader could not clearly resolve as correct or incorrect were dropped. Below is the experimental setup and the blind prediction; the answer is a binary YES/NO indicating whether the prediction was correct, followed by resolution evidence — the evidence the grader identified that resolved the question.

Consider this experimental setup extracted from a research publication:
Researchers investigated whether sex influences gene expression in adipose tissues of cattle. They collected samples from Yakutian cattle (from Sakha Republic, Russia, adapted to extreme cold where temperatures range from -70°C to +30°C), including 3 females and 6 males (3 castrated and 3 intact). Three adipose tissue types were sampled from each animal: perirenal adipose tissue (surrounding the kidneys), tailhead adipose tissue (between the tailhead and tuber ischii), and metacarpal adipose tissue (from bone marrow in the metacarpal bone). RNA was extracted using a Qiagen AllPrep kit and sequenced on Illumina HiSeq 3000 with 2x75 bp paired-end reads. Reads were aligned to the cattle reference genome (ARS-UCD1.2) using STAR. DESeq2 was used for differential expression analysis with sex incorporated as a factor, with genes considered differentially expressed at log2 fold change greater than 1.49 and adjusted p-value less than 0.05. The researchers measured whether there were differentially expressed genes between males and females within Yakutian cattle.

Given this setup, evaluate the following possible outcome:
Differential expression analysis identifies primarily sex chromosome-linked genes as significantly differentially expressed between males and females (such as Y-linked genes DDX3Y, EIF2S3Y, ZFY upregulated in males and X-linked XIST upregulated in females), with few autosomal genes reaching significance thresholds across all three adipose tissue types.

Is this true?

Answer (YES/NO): NO